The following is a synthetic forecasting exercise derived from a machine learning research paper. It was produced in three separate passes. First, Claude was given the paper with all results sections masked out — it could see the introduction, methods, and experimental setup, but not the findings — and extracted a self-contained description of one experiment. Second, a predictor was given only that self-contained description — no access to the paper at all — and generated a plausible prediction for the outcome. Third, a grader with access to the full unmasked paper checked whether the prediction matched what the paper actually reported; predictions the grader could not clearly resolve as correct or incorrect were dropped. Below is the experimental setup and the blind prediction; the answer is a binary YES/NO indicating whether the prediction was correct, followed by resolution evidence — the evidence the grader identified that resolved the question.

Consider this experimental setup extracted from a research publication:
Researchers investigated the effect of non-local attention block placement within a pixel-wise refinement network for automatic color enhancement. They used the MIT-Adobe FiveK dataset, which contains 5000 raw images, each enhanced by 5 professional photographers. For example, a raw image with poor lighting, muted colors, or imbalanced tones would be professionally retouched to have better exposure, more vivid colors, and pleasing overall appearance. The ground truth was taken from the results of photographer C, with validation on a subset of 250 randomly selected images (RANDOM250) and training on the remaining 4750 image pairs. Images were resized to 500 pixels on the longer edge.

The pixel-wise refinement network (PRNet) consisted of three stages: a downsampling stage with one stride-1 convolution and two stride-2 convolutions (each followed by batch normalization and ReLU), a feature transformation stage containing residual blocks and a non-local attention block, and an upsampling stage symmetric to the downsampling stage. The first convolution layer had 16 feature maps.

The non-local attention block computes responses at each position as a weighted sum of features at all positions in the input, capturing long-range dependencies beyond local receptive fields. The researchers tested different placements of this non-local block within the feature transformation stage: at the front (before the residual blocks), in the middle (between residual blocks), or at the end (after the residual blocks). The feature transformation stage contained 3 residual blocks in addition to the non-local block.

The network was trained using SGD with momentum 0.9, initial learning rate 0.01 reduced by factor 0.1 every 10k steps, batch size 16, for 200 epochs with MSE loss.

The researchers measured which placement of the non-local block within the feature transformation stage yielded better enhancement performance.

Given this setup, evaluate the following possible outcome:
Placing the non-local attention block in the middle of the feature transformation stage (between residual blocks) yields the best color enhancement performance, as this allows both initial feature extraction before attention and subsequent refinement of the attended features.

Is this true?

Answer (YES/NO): NO